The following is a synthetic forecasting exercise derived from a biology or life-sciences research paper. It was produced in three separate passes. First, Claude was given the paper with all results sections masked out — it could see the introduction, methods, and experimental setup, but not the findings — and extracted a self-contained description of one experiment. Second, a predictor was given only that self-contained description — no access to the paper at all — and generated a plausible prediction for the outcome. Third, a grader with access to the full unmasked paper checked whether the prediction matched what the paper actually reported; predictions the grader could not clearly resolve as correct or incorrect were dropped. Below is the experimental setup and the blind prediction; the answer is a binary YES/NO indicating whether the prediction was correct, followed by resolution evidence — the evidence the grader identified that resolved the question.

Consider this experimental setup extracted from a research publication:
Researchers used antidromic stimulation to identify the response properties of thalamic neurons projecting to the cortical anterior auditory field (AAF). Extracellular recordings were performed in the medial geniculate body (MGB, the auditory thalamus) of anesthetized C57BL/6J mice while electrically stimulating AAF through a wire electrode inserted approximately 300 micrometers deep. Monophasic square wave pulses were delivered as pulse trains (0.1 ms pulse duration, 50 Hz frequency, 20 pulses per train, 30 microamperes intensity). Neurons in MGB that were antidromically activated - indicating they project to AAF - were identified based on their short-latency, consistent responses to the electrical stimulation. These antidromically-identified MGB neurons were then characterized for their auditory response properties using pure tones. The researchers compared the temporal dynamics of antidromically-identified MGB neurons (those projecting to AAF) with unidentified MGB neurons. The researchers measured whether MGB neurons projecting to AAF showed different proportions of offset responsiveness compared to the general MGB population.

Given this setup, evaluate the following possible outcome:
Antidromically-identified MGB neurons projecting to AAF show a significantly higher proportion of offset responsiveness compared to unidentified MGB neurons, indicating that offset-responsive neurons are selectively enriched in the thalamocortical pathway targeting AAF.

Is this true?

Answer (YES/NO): YES